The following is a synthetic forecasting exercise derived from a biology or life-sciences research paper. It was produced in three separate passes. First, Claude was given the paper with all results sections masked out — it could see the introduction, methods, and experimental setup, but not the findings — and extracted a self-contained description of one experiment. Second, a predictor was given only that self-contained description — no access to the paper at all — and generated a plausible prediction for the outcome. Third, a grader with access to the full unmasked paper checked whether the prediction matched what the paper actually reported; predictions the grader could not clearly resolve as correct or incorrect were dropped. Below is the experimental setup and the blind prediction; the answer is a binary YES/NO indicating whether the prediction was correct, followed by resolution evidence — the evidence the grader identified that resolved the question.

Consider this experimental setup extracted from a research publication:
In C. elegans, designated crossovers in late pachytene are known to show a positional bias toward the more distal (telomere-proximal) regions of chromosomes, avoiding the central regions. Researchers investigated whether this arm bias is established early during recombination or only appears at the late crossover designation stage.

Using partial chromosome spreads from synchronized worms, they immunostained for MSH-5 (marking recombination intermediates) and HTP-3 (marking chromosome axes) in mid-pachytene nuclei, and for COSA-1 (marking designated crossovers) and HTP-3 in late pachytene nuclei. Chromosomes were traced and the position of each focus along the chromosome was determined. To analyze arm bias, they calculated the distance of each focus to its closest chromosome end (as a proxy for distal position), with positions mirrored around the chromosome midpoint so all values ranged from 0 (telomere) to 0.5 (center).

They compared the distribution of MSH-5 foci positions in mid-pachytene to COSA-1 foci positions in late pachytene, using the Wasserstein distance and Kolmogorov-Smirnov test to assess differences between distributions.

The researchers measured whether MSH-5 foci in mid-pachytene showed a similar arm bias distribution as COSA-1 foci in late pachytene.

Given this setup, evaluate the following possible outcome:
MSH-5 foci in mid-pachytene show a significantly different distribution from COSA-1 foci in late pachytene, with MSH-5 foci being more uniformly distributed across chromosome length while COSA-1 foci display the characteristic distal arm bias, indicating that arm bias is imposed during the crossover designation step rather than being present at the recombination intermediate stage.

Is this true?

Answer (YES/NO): YES